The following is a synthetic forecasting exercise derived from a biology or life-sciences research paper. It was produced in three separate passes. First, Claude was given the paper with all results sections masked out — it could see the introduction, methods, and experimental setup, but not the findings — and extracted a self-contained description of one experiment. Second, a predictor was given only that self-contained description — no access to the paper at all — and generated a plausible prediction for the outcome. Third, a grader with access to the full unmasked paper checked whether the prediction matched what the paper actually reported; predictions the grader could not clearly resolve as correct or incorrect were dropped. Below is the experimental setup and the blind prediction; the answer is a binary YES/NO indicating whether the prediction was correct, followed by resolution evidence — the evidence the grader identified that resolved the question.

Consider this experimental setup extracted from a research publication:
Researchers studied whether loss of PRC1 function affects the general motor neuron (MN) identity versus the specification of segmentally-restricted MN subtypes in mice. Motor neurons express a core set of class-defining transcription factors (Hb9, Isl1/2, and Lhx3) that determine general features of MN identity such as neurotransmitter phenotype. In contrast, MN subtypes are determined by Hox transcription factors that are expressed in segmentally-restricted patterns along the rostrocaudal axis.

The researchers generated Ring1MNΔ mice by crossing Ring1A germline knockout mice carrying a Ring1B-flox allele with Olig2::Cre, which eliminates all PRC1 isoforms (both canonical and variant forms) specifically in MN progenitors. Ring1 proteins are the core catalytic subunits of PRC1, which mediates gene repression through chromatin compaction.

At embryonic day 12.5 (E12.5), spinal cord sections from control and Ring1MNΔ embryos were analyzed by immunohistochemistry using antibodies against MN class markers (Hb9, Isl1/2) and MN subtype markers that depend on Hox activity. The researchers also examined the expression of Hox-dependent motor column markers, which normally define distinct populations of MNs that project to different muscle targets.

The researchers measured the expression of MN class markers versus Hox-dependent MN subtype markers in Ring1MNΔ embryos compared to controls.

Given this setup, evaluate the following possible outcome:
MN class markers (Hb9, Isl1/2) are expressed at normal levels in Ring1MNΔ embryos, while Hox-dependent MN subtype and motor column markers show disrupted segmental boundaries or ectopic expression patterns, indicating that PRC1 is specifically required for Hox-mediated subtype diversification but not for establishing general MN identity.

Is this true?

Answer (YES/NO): YES